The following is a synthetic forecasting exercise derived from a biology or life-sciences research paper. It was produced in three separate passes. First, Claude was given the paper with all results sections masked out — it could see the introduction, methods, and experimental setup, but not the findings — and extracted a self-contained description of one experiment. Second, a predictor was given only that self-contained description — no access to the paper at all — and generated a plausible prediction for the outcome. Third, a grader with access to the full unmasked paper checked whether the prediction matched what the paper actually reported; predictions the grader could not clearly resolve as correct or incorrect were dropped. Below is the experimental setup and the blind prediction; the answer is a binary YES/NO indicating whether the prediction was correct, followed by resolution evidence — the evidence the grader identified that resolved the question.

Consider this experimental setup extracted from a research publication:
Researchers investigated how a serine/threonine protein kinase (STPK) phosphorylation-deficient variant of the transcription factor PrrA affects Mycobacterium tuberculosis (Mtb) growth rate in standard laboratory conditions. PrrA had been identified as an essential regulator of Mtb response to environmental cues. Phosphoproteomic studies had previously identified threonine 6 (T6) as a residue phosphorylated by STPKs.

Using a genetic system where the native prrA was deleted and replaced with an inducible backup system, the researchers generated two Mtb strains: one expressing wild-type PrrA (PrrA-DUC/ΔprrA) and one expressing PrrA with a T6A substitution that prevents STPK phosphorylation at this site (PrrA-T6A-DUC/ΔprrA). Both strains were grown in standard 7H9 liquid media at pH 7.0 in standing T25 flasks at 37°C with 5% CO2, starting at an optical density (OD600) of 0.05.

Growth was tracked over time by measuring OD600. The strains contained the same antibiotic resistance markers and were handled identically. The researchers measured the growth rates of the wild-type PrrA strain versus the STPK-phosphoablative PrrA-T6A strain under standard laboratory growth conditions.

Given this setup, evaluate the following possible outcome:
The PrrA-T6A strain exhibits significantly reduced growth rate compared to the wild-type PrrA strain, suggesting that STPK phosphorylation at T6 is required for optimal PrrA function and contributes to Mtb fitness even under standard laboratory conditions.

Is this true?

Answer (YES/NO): NO